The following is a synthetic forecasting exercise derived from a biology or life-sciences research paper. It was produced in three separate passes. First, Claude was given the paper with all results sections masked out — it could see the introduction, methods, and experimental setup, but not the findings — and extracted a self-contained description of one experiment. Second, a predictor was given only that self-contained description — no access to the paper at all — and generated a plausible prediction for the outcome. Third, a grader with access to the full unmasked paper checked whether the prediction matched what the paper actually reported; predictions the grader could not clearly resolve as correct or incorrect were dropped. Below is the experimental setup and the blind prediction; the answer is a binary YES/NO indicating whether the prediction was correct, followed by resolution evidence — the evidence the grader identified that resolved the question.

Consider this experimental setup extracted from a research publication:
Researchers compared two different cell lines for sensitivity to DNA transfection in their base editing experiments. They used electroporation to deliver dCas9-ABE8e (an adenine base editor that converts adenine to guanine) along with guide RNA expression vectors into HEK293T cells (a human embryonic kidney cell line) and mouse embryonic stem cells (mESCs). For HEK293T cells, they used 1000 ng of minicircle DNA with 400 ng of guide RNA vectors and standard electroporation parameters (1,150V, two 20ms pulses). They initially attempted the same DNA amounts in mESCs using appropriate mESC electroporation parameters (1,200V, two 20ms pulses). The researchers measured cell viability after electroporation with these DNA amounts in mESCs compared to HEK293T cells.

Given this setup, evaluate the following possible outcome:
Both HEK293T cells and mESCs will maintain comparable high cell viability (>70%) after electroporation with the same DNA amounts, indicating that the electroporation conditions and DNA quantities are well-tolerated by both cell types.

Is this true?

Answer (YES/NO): NO